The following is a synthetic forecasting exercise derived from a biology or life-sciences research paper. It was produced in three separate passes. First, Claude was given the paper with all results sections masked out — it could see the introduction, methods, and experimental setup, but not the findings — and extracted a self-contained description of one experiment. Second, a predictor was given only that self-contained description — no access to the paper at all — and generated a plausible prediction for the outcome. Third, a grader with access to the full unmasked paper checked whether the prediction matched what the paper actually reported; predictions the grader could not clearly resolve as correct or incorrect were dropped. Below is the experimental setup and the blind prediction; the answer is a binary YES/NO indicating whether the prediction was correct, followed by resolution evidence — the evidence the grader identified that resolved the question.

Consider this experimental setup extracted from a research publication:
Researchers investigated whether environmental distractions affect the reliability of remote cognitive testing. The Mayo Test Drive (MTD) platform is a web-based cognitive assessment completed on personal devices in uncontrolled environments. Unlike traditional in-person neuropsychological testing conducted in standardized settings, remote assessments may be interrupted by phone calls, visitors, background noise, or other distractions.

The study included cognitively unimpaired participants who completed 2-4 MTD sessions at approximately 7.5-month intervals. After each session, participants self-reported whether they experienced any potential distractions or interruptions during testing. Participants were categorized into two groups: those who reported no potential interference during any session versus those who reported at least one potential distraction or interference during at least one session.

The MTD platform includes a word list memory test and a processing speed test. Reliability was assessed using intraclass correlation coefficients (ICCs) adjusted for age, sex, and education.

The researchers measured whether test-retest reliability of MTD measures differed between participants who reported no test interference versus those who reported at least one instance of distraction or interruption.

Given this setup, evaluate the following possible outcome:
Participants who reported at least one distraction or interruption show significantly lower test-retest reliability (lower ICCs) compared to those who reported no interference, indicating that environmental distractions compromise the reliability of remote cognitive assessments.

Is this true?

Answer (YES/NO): NO